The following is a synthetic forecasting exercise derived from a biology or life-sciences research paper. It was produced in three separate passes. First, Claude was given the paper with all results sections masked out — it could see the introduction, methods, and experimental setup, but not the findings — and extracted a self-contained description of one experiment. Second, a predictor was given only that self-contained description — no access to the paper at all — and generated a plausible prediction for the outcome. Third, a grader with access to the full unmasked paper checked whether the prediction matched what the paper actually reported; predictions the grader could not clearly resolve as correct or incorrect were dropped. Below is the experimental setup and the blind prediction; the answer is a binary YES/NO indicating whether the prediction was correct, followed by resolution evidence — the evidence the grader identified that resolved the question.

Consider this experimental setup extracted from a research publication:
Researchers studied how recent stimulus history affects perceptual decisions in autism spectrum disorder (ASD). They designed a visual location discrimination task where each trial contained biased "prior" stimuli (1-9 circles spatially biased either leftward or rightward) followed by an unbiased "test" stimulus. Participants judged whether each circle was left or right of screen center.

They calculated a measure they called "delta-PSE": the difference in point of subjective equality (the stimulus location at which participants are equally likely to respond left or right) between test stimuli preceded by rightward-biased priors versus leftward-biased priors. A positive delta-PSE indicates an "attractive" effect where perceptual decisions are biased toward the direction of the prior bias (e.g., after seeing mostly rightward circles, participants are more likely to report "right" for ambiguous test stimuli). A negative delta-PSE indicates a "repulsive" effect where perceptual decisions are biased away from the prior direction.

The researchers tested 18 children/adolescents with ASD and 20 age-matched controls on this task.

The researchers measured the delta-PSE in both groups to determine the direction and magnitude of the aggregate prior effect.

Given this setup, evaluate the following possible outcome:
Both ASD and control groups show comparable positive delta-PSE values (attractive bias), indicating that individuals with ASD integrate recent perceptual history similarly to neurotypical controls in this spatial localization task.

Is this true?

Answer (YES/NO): NO